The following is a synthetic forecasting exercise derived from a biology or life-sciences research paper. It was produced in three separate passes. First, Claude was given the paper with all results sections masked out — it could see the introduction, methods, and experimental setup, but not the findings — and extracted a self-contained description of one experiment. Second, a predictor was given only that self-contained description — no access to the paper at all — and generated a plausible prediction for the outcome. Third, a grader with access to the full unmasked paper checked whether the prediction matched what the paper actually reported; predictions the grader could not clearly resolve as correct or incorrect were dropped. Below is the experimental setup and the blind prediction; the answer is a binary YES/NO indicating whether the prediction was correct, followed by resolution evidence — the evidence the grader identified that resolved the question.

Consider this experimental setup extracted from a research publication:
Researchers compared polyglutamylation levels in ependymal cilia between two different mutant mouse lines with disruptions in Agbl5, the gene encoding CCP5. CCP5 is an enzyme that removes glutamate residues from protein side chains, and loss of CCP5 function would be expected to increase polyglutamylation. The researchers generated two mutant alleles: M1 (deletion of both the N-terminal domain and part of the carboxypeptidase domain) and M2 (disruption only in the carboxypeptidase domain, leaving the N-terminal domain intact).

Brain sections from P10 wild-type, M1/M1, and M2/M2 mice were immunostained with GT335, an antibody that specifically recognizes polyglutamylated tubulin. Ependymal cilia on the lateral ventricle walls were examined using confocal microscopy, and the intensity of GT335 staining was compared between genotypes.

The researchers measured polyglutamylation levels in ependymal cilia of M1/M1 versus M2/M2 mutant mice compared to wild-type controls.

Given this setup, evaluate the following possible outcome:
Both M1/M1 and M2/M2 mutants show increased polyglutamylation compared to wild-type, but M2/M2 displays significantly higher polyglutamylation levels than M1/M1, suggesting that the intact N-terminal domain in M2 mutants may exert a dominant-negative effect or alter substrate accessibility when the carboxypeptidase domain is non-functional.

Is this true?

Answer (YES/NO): NO